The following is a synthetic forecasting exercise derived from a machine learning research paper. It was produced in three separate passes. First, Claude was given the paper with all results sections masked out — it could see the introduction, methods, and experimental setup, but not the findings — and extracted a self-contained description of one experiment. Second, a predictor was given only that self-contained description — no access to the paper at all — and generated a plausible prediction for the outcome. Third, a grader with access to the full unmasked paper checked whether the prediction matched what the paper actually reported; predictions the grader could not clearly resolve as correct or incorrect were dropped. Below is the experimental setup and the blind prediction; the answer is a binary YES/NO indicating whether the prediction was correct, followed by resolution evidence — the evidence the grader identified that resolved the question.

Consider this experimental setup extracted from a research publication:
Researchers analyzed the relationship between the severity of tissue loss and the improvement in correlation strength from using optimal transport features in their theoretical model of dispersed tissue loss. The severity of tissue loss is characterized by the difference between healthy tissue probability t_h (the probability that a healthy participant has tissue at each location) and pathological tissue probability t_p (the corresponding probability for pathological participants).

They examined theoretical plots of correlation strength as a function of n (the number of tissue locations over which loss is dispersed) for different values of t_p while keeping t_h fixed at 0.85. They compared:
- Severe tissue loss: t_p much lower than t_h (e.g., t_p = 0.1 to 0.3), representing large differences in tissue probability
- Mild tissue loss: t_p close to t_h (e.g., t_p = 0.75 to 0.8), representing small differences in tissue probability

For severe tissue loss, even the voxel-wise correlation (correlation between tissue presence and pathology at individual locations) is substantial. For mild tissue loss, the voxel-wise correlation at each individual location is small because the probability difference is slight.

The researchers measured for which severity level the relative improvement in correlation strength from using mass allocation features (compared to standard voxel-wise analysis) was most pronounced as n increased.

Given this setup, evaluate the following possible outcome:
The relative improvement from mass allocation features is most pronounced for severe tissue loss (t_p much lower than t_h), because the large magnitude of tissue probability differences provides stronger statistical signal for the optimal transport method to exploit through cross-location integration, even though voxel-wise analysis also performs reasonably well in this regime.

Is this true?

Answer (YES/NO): NO